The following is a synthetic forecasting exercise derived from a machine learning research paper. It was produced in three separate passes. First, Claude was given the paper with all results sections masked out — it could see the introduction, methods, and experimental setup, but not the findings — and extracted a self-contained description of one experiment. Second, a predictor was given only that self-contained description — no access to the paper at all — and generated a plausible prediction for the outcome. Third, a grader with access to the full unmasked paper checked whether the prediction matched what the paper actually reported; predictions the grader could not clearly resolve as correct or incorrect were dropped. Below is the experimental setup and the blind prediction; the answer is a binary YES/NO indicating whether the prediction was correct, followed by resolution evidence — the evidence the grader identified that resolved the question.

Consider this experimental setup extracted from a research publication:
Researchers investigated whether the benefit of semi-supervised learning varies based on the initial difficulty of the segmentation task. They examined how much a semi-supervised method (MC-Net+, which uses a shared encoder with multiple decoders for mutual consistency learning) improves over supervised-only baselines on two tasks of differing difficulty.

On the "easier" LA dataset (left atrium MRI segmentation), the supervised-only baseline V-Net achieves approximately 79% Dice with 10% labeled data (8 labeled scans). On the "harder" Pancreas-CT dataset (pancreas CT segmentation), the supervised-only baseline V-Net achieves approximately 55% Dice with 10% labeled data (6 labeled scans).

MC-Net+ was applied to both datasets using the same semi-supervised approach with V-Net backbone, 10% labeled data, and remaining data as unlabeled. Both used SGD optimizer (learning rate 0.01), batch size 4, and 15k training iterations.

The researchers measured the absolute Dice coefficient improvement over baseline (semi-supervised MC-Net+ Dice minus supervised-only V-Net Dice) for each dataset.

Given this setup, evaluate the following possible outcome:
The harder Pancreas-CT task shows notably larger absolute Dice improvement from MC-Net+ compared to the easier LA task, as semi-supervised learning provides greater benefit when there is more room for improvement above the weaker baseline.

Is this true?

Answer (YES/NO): YES